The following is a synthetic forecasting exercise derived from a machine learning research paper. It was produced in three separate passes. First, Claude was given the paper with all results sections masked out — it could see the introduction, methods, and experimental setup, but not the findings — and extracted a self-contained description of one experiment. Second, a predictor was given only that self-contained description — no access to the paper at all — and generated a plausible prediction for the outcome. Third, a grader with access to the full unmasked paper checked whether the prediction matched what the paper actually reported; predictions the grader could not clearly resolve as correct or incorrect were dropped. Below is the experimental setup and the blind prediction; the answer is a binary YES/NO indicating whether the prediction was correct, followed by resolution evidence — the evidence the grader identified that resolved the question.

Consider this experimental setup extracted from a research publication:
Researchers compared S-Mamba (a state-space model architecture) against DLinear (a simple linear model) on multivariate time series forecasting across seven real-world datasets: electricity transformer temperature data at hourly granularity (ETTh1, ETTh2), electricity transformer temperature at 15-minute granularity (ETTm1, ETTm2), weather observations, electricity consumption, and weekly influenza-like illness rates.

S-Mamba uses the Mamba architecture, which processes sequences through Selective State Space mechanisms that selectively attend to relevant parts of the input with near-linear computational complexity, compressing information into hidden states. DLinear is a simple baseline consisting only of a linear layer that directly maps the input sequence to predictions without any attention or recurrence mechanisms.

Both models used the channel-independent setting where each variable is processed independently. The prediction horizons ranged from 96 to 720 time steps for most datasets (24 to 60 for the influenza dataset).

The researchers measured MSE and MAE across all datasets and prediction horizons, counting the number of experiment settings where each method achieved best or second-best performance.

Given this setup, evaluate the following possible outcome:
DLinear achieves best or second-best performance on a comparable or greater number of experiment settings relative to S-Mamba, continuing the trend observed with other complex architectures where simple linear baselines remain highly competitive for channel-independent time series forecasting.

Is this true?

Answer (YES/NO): YES